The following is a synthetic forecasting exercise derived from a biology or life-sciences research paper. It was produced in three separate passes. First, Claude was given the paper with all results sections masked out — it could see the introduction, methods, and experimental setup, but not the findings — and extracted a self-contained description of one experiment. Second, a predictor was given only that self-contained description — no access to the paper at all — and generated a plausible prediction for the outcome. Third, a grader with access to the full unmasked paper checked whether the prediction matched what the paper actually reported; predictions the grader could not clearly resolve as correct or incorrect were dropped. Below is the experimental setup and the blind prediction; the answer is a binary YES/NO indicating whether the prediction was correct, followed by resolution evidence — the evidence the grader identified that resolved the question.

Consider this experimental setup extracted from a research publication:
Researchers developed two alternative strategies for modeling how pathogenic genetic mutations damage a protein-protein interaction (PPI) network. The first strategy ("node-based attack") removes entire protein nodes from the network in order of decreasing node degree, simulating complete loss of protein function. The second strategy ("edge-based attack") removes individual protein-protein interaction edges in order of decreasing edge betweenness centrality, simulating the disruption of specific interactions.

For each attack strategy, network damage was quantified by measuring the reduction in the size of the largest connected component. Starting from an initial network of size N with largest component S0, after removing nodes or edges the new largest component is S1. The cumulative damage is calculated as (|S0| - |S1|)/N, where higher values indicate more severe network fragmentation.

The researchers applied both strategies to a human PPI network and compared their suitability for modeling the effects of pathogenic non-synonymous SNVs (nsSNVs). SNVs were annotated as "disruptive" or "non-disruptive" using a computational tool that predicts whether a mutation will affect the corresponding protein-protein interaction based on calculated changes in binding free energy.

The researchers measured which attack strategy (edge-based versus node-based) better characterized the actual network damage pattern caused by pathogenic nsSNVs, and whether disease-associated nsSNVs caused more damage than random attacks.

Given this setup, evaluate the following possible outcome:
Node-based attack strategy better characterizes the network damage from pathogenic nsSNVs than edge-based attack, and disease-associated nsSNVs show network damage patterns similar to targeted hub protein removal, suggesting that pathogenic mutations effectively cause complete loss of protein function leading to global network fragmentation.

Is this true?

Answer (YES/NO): NO